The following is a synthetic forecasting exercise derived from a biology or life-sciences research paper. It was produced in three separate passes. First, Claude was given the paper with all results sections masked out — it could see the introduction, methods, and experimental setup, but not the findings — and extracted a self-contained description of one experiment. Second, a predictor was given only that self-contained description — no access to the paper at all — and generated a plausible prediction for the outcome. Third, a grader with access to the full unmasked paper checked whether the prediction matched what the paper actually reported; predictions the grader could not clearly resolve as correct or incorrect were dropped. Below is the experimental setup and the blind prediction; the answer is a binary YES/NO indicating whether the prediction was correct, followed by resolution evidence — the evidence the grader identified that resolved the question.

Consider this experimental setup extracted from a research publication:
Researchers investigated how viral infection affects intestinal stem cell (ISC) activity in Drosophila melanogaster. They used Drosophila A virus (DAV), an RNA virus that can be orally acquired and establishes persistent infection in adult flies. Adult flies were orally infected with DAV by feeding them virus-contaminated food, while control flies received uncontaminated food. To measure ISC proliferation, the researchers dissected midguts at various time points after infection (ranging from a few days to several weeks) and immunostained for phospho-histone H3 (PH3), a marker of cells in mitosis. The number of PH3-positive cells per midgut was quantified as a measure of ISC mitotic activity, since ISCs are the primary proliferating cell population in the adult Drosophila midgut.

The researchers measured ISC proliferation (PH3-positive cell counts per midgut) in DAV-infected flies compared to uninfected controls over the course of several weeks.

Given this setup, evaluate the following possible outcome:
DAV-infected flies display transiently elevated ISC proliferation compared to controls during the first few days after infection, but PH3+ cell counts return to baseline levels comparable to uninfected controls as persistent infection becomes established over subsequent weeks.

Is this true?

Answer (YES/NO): NO